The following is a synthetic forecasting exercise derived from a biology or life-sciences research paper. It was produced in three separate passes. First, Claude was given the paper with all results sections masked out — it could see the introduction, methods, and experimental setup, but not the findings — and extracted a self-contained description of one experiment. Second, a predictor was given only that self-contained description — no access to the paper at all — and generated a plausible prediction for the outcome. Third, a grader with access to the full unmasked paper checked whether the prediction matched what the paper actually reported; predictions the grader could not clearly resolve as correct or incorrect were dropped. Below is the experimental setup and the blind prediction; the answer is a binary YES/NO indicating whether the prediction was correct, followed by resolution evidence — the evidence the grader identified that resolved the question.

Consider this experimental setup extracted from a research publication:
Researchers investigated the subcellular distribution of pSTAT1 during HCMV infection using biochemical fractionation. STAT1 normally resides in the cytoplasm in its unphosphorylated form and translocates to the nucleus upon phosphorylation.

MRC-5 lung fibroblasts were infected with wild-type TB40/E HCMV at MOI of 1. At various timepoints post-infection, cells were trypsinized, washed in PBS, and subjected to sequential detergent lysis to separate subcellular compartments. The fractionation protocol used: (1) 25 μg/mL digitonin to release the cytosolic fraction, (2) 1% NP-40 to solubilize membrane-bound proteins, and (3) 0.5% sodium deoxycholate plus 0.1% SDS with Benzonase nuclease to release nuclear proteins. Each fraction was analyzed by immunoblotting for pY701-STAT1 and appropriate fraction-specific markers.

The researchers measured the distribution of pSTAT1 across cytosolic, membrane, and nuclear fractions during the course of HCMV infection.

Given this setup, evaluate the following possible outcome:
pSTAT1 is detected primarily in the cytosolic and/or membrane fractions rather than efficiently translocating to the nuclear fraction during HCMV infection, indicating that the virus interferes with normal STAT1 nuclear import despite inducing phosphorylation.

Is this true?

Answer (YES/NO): NO